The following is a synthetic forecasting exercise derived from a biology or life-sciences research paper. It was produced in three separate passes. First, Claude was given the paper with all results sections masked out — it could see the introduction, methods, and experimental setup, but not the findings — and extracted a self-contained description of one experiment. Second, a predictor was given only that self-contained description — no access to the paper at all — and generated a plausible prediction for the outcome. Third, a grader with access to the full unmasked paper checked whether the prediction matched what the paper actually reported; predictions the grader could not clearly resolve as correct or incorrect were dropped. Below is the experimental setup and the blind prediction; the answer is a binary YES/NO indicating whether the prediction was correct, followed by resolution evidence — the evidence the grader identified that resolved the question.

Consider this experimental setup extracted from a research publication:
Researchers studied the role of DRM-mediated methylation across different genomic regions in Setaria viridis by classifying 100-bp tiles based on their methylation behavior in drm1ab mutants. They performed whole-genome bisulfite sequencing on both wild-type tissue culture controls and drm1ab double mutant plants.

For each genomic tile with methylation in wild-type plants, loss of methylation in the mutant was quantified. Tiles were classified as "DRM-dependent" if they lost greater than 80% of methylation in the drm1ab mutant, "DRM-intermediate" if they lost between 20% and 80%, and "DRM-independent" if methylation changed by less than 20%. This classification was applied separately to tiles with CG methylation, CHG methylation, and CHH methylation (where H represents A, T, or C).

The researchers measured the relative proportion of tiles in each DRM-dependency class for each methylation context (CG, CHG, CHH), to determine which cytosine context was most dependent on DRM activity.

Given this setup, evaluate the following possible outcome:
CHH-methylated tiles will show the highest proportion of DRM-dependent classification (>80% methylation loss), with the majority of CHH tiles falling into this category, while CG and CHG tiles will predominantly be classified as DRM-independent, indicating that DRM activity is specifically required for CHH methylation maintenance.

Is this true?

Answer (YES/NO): YES